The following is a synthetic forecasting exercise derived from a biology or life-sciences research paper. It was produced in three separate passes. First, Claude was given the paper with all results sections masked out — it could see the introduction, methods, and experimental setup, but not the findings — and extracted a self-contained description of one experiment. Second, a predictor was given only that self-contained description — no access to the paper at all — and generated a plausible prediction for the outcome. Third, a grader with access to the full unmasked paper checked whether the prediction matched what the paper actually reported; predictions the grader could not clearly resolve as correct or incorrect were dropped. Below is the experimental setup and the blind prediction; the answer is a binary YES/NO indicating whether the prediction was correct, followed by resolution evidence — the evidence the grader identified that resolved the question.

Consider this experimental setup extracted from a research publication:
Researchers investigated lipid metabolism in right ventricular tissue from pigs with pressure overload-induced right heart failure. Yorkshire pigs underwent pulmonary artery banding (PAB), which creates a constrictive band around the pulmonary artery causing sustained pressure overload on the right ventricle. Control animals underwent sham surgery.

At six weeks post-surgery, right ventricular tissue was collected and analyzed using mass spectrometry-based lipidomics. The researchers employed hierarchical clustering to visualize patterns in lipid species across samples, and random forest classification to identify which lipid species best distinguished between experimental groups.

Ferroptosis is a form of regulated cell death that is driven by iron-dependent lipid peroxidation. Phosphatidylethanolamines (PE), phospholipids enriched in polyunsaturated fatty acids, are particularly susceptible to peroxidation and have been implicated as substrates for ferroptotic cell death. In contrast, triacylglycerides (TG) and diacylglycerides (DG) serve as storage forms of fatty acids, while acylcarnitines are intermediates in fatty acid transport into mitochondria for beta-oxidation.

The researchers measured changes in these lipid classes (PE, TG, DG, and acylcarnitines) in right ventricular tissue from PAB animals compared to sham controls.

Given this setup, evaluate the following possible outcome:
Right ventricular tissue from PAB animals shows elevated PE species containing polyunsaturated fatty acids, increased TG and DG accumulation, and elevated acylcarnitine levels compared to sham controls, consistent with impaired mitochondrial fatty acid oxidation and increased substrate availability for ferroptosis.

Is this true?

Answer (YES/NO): NO